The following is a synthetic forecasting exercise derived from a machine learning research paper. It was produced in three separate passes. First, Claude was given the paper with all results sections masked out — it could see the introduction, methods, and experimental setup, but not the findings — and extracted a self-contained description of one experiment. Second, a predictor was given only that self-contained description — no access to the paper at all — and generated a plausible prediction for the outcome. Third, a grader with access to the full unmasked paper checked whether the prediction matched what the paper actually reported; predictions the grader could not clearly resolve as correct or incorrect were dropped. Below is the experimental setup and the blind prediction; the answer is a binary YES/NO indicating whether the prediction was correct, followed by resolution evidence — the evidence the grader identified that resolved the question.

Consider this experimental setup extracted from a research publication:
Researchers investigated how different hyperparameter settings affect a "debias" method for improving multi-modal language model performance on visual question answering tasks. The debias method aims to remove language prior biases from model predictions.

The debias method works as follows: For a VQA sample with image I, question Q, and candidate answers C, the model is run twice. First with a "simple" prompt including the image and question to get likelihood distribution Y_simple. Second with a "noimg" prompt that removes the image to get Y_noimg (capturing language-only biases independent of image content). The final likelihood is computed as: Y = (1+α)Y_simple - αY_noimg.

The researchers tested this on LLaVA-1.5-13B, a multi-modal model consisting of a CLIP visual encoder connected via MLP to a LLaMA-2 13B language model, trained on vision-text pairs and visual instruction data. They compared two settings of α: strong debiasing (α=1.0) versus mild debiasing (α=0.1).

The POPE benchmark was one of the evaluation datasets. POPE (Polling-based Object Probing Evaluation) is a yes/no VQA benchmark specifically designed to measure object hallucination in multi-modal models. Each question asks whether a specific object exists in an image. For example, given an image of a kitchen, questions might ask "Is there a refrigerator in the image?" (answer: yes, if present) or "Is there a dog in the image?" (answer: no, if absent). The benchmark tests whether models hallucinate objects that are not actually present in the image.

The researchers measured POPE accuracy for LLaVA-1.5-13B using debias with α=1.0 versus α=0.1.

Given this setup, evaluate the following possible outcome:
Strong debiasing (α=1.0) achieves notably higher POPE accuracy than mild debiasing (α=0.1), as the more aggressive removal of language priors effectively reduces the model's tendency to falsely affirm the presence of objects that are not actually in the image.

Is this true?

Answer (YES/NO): NO